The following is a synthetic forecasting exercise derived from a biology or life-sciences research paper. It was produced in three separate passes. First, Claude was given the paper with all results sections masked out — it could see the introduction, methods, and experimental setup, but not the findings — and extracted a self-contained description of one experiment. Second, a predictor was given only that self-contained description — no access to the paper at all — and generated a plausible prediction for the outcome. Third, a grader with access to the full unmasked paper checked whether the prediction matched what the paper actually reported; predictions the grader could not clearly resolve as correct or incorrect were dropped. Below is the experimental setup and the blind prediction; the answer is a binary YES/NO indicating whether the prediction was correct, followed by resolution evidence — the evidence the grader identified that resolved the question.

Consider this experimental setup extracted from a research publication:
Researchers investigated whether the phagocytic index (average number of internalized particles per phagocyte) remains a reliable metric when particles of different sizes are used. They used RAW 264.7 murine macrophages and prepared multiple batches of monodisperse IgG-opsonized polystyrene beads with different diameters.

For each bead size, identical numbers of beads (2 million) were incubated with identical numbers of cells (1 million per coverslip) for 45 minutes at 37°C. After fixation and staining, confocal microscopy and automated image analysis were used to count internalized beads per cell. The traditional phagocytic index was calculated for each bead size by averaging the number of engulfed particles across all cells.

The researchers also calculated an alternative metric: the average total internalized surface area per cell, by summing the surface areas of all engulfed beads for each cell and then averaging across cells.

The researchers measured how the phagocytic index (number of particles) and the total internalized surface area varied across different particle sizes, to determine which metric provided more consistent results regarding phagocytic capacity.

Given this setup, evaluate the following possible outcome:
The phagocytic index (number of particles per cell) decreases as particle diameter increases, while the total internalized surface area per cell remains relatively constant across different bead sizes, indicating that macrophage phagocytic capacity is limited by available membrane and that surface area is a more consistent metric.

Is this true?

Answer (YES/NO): YES